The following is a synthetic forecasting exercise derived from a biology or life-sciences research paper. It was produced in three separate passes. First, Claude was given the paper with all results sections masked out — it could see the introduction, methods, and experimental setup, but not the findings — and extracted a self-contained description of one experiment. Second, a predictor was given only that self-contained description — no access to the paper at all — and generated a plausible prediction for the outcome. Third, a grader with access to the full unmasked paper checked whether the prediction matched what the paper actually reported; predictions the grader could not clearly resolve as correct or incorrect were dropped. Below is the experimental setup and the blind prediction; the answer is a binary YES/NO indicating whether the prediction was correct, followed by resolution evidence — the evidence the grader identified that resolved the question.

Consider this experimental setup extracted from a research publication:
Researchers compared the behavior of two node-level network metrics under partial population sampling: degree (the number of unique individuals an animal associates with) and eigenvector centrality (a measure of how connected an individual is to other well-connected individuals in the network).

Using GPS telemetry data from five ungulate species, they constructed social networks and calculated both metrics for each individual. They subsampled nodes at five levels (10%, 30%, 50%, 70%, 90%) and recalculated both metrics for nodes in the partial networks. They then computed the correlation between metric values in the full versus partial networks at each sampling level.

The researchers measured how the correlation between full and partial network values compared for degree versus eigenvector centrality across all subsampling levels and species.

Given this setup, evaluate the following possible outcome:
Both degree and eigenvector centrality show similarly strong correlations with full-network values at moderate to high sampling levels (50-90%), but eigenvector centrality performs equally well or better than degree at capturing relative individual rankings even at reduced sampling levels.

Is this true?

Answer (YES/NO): NO